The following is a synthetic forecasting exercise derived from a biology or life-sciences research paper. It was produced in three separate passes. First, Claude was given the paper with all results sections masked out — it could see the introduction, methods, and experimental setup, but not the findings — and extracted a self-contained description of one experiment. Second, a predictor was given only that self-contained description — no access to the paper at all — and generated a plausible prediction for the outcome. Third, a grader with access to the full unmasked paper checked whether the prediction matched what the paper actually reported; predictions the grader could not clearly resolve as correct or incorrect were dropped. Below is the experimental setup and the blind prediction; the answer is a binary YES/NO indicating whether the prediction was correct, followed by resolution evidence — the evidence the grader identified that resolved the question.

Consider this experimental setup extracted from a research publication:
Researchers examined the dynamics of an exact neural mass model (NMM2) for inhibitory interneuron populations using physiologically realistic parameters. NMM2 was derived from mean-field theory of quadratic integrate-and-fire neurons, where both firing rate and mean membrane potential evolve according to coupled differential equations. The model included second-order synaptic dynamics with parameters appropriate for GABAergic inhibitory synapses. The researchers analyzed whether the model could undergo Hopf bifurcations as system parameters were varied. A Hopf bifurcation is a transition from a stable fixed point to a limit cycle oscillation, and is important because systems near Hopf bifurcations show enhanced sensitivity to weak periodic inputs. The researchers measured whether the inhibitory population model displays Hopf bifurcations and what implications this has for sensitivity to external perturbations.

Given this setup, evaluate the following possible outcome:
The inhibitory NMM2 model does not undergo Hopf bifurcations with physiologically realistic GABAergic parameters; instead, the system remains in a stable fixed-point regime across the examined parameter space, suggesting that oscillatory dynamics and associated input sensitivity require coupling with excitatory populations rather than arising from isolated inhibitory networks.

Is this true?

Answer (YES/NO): NO